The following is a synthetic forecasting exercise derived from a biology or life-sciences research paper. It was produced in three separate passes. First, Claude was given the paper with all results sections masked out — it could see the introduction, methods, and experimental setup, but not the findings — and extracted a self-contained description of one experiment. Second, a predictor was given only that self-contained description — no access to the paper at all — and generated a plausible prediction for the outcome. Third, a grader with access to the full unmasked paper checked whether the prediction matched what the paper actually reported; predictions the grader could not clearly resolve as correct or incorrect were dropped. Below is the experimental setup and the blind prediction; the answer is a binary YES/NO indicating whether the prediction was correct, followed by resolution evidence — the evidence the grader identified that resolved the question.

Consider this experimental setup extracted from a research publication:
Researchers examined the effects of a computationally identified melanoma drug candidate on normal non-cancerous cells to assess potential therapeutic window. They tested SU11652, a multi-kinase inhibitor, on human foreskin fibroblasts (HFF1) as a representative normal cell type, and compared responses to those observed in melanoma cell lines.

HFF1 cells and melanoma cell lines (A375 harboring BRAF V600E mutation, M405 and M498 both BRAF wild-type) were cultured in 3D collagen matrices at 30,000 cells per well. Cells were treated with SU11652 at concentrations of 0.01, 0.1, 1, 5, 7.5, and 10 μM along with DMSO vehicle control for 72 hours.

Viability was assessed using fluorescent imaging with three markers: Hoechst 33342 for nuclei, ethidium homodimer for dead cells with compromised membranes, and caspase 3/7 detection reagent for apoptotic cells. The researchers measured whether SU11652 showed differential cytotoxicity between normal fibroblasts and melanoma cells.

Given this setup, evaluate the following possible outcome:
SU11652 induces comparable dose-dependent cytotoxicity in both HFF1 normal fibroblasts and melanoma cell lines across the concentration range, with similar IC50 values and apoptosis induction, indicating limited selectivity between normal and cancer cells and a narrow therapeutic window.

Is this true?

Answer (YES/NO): NO